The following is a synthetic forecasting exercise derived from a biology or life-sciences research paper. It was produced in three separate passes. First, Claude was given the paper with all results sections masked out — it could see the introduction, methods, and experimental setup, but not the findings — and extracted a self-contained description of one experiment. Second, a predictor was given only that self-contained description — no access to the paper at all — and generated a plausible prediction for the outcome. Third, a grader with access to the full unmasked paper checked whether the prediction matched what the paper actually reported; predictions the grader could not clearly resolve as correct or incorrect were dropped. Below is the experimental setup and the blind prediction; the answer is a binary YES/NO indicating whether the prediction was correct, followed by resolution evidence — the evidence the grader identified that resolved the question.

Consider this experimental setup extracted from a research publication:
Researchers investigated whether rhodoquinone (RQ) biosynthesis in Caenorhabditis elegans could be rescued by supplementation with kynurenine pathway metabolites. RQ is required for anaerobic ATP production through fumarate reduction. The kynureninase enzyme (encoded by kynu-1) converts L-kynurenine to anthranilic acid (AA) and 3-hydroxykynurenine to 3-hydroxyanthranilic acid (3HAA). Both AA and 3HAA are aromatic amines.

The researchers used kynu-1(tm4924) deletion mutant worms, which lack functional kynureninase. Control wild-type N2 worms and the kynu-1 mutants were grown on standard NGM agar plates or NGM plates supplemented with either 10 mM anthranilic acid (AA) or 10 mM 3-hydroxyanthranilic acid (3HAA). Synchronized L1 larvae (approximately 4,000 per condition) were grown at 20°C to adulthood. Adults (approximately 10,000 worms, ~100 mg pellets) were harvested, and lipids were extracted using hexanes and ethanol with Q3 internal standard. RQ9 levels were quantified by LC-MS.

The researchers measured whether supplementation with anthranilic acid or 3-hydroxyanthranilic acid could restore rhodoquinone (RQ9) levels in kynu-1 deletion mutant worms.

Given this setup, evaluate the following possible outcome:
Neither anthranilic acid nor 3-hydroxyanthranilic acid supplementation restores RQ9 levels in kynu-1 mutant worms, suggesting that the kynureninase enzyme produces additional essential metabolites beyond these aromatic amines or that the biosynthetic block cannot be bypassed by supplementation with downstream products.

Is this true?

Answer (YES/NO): YES